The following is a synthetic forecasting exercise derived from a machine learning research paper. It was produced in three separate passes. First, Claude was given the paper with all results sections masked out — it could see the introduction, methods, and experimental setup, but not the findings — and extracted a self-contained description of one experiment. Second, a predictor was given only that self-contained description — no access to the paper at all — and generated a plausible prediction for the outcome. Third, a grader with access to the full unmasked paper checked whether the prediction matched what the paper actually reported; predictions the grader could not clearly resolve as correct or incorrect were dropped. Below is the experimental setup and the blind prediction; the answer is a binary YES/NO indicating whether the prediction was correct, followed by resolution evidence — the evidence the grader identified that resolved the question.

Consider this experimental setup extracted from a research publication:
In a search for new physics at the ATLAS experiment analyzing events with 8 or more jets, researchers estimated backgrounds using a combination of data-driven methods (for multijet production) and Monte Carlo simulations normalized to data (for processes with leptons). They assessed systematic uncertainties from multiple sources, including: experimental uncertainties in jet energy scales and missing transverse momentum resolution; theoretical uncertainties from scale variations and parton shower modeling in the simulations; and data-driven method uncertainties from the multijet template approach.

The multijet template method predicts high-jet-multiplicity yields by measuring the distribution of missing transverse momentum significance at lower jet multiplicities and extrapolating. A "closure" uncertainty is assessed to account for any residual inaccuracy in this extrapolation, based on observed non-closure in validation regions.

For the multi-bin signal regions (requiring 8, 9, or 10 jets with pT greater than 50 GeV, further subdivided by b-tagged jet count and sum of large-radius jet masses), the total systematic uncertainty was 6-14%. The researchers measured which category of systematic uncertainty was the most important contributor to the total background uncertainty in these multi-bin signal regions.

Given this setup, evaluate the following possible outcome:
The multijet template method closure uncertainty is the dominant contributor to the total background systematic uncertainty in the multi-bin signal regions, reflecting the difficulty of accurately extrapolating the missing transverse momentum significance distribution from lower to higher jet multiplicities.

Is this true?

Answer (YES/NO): YES